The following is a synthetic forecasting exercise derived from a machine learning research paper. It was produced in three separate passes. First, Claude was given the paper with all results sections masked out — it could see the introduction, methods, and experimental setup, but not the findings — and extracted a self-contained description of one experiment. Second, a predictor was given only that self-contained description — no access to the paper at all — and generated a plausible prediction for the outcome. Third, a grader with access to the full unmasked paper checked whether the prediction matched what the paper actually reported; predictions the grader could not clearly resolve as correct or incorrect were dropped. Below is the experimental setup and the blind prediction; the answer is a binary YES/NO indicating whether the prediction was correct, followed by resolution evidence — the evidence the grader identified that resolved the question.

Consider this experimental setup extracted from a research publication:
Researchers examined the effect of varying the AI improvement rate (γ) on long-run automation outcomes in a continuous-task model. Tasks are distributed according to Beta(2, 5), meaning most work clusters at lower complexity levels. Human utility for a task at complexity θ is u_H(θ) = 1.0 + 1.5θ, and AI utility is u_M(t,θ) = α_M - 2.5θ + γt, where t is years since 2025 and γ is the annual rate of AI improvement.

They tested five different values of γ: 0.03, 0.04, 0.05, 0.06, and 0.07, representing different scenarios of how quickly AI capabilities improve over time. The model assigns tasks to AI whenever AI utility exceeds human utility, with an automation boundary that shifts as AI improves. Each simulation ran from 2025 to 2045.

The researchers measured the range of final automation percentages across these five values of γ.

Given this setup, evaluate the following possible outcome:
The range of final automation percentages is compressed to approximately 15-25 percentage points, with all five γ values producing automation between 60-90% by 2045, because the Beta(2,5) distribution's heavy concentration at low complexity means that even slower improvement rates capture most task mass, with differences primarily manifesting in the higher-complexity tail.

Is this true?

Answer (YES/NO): NO